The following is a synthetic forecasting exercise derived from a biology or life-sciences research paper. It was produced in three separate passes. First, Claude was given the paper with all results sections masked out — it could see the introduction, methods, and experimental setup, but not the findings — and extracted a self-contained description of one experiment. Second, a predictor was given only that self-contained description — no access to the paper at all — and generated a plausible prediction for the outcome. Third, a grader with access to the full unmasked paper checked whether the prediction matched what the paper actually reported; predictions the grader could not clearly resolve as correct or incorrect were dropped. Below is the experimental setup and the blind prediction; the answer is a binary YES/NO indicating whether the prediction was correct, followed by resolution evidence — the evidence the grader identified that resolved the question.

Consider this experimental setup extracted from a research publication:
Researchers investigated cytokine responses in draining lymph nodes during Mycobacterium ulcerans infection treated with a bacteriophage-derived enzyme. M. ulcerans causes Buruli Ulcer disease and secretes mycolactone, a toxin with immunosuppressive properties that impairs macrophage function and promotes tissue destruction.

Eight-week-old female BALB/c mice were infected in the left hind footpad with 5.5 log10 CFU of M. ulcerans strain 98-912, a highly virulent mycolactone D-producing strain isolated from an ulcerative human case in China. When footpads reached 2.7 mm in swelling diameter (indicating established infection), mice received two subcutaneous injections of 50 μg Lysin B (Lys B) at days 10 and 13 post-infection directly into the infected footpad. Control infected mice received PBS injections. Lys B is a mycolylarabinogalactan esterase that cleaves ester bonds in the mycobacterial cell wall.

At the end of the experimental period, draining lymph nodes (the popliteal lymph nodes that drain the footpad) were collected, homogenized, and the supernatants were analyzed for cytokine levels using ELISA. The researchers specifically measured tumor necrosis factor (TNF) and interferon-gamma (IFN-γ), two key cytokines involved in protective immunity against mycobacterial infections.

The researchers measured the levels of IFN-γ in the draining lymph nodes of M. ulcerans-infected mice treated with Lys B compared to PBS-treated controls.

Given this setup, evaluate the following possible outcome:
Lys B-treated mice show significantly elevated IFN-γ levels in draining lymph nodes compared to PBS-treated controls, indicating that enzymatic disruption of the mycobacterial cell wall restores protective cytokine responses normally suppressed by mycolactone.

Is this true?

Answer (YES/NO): YES